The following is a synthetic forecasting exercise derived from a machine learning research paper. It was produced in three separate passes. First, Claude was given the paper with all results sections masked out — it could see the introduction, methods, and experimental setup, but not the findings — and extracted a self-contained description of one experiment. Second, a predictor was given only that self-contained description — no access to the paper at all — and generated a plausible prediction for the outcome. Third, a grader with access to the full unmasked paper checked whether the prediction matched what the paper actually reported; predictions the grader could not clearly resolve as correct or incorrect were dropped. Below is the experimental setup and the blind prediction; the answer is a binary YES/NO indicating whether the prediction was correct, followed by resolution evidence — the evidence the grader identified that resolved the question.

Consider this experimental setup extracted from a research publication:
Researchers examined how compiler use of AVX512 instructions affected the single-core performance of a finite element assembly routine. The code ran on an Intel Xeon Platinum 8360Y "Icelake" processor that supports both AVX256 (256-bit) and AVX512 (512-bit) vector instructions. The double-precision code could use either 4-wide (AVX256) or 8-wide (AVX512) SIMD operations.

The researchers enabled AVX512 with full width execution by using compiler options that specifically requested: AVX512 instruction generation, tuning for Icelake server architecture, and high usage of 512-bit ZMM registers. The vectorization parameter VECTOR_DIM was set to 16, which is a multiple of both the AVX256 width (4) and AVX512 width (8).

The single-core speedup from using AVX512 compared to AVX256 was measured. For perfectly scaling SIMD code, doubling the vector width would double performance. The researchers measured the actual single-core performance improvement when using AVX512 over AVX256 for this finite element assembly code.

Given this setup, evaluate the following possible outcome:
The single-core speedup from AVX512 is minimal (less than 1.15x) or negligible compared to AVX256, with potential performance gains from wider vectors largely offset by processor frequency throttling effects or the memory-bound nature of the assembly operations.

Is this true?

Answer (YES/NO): NO